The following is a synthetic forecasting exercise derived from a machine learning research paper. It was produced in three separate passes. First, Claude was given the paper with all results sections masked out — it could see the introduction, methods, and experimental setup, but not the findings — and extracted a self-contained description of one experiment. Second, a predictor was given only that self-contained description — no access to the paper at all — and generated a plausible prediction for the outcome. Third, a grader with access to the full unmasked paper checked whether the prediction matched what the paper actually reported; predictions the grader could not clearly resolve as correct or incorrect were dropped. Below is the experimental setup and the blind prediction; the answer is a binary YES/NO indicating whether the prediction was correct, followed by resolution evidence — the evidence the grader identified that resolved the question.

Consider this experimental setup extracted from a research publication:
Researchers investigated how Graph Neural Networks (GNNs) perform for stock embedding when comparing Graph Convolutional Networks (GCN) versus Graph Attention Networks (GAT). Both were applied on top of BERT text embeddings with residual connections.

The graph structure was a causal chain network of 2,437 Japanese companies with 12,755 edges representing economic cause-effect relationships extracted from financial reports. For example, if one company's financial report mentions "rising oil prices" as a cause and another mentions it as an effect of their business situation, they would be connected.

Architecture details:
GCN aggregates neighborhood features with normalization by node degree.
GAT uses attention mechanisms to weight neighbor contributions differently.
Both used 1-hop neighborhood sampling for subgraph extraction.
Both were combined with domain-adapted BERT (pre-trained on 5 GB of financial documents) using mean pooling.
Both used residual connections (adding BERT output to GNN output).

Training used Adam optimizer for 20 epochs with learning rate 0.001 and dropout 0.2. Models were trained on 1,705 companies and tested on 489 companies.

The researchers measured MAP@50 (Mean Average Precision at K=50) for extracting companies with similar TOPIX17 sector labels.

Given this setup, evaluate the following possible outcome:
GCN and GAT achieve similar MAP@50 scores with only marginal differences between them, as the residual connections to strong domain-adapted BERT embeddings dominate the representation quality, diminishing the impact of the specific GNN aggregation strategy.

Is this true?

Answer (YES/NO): YES